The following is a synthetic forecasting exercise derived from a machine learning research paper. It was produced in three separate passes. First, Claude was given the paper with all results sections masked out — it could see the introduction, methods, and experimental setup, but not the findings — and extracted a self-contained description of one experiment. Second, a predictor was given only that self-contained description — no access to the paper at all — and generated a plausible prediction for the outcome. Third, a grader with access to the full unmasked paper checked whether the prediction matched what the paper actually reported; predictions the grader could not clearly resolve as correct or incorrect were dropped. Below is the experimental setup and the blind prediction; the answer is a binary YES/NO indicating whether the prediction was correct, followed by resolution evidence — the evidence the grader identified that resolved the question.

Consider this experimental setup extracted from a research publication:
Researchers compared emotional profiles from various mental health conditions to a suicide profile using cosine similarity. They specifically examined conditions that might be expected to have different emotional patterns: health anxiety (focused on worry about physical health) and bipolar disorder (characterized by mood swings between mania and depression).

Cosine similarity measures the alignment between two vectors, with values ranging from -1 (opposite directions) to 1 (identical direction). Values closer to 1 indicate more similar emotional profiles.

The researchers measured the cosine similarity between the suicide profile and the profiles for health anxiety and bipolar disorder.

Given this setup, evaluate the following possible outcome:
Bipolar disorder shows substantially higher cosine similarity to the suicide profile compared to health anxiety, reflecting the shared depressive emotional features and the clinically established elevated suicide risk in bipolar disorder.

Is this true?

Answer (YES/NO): YES